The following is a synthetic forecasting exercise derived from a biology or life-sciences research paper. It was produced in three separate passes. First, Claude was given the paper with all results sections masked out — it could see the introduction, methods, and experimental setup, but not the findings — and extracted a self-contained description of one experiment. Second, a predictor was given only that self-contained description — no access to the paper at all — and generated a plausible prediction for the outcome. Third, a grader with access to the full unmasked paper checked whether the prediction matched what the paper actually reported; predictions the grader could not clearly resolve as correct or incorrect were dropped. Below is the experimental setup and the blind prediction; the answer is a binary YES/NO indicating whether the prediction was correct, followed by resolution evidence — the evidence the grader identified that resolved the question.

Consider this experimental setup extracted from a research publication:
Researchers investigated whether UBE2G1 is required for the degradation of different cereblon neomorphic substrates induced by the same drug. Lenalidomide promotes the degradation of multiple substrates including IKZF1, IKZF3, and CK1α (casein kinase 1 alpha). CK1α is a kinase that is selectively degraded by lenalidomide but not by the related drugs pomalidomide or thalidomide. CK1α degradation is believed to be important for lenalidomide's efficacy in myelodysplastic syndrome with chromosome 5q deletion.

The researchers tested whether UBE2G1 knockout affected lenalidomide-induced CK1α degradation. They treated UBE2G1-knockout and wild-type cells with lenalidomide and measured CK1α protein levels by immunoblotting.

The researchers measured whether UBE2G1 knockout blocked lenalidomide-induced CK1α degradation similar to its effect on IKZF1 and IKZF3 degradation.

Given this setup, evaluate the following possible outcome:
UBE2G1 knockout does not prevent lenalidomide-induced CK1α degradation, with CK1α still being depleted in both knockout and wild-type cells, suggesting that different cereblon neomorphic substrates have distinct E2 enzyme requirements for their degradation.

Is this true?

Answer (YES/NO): NO